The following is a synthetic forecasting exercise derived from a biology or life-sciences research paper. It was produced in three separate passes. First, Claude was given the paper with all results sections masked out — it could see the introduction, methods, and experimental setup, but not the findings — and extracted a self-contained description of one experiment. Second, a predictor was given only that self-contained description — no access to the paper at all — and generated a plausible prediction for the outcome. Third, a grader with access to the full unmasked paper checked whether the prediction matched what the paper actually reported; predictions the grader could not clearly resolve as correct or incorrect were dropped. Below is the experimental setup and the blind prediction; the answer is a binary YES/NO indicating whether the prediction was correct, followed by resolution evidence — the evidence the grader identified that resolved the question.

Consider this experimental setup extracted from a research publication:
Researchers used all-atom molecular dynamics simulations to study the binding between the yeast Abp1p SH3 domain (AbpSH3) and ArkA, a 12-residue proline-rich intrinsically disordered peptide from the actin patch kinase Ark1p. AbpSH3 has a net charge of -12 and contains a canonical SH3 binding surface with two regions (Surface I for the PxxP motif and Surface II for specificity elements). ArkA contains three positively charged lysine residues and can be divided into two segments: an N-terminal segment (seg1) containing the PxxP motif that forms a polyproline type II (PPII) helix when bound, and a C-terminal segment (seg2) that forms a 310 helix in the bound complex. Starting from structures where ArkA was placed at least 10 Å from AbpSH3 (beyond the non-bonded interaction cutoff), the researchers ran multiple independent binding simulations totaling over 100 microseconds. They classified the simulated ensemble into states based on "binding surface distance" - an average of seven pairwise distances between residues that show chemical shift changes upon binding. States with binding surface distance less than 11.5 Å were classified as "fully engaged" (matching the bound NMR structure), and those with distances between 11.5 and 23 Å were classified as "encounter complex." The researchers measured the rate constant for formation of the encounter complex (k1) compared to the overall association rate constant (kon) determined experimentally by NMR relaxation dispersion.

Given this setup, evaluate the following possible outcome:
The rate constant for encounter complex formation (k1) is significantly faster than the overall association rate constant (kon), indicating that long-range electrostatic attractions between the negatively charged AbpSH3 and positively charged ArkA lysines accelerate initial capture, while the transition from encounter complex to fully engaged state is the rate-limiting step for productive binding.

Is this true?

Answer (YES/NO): YES